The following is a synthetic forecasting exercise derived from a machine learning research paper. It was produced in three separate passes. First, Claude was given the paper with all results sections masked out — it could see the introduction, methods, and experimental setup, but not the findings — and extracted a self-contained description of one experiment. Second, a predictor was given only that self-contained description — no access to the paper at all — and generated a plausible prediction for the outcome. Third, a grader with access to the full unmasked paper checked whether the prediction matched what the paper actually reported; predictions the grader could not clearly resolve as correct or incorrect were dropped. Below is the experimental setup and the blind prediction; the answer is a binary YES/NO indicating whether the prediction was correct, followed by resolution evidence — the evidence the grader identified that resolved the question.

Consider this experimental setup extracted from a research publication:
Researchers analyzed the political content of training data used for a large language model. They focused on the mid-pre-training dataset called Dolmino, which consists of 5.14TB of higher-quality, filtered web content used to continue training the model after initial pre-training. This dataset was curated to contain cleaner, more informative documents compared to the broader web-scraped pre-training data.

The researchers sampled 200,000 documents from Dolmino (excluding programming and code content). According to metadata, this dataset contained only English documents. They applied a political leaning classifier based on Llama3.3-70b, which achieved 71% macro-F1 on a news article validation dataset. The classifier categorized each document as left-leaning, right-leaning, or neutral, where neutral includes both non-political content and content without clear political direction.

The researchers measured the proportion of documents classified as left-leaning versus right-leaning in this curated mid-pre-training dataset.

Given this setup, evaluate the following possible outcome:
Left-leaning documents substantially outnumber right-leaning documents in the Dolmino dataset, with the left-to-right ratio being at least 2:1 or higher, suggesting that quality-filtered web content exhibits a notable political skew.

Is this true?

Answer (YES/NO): YES